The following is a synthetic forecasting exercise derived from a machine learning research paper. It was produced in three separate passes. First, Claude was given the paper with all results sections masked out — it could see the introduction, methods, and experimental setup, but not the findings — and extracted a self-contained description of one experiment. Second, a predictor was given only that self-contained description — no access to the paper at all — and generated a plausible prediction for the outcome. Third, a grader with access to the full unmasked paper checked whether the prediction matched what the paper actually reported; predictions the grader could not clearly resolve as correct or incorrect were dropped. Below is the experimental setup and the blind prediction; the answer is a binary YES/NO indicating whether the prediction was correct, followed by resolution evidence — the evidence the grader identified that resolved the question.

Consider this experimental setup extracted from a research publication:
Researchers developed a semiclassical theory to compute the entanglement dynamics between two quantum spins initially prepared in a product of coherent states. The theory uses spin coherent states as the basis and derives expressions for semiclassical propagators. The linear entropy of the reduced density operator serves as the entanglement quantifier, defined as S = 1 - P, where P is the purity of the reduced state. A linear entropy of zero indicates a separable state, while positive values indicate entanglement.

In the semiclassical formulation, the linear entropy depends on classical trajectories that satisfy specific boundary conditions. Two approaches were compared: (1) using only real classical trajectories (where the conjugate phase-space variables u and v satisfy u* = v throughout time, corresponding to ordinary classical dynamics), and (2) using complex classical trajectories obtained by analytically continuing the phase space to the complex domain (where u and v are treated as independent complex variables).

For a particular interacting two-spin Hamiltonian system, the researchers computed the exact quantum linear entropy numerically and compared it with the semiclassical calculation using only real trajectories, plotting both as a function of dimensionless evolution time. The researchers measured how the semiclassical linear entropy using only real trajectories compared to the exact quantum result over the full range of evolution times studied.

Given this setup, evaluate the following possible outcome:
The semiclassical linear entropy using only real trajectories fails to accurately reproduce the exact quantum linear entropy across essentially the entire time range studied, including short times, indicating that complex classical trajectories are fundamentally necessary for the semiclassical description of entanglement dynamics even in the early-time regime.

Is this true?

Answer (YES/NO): NO